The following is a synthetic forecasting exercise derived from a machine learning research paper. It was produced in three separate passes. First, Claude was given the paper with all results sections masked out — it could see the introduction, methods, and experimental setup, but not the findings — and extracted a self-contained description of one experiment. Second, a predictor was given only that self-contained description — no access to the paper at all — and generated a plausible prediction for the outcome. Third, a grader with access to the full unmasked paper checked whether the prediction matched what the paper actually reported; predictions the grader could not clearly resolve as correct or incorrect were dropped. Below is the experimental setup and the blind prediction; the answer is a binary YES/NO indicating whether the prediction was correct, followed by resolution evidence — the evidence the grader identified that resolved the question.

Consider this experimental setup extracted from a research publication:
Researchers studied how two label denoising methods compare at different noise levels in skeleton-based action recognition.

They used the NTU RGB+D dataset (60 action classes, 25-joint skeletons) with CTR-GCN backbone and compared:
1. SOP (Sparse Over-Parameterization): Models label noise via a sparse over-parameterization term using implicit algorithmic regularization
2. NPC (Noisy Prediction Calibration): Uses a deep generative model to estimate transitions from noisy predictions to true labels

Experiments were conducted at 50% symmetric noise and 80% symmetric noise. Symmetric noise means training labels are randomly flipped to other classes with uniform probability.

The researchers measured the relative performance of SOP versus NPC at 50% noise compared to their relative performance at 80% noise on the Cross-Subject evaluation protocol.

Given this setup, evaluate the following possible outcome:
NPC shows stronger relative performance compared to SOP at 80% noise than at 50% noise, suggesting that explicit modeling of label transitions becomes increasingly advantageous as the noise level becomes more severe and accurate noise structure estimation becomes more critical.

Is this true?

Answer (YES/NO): NO